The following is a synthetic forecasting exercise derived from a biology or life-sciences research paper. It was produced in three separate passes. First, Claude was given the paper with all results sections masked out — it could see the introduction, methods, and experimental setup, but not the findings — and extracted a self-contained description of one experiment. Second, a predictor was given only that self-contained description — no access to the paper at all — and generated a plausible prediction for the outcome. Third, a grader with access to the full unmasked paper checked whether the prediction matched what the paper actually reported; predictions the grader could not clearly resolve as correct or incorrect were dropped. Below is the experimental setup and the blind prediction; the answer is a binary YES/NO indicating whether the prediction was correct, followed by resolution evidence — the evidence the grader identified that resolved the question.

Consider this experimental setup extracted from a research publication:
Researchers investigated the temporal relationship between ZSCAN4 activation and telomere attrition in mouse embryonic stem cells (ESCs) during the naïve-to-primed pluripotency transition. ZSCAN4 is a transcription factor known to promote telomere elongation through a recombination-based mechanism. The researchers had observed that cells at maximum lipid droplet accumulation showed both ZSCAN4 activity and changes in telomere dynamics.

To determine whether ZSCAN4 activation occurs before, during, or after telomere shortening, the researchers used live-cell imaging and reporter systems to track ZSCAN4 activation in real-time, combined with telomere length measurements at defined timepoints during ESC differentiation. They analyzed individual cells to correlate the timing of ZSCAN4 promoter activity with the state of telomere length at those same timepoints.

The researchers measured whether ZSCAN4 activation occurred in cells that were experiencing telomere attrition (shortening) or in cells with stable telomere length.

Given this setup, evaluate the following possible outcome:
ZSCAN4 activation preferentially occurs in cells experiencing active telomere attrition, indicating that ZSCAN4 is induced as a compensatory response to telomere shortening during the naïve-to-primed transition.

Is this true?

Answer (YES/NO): YES